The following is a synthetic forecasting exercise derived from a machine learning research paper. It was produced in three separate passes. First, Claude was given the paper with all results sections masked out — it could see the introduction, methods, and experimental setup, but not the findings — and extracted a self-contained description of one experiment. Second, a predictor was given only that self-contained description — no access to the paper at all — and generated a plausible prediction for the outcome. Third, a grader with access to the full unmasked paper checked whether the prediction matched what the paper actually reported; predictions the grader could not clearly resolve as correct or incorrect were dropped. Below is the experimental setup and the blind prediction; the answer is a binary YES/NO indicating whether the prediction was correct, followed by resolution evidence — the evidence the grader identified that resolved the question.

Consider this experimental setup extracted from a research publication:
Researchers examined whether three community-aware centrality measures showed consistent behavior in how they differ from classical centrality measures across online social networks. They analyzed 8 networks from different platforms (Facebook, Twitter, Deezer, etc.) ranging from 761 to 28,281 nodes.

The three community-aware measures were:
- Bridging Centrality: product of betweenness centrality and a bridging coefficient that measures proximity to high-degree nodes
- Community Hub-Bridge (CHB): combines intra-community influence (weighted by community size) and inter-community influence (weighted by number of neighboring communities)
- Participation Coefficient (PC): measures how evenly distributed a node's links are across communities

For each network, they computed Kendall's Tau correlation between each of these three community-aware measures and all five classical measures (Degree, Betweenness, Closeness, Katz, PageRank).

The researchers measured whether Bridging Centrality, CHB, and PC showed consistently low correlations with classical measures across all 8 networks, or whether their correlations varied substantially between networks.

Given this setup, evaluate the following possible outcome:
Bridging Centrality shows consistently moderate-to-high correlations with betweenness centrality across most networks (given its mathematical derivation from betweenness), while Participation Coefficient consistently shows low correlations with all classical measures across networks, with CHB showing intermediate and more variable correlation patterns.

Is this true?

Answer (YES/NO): NO